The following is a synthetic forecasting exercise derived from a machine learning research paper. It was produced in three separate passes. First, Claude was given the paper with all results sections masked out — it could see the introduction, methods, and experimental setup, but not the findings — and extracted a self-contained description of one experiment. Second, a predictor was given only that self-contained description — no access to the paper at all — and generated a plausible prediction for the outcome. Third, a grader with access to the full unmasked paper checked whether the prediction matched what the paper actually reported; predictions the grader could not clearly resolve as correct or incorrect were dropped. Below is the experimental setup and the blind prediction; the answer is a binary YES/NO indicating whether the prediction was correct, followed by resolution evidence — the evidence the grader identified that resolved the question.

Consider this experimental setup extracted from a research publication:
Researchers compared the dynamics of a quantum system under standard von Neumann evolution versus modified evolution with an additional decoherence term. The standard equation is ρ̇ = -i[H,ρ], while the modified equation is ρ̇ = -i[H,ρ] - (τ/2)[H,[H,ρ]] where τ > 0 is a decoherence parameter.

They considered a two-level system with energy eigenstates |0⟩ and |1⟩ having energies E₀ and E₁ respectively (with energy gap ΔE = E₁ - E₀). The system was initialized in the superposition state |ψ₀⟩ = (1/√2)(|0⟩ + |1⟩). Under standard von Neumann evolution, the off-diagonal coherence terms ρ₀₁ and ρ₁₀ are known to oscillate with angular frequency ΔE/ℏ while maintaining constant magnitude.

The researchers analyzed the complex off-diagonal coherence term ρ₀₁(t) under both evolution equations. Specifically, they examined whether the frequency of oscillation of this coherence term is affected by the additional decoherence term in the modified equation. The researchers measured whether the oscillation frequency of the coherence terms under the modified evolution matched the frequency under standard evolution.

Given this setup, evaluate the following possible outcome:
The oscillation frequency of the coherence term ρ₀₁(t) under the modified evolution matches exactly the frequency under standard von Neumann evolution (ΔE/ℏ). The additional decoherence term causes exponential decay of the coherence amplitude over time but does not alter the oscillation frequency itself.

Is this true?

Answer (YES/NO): YES